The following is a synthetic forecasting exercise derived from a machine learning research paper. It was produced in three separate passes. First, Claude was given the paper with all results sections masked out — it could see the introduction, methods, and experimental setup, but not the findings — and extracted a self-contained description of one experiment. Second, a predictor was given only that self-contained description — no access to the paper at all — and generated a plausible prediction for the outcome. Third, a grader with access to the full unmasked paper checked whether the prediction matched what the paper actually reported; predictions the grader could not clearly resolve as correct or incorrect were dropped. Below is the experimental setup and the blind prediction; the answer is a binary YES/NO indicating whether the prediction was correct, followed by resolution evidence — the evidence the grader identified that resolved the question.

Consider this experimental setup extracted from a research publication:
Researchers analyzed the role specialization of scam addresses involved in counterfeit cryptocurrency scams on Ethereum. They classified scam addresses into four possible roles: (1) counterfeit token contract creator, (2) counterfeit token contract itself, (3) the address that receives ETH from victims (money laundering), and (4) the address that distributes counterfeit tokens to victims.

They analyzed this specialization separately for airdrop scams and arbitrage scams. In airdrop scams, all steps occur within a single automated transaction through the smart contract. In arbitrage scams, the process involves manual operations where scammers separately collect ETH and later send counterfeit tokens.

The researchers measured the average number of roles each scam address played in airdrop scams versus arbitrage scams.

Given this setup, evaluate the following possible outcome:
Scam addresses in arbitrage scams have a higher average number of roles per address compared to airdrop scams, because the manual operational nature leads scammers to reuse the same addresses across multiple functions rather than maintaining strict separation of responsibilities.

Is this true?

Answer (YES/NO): NO